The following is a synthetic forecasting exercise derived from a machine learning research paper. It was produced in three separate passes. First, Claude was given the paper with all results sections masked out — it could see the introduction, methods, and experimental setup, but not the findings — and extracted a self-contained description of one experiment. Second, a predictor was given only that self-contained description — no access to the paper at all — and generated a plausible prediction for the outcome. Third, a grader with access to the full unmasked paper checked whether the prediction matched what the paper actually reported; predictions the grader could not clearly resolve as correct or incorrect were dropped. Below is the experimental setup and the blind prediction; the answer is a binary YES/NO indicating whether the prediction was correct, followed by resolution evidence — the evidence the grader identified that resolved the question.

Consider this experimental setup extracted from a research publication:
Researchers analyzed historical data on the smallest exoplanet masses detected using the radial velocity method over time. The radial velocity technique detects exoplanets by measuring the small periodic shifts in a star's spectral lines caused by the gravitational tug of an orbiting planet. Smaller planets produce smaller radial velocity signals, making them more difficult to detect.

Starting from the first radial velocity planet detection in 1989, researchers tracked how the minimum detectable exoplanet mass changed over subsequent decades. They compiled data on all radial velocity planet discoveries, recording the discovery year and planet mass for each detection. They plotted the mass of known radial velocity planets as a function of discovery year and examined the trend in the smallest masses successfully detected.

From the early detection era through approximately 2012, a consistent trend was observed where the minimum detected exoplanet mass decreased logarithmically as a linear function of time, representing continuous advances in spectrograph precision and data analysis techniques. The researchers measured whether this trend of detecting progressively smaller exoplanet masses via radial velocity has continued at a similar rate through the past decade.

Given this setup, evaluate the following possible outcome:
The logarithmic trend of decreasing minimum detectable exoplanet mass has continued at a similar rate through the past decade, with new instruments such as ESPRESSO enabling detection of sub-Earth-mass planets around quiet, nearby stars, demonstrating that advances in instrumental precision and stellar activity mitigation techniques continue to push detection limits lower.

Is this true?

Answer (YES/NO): NO